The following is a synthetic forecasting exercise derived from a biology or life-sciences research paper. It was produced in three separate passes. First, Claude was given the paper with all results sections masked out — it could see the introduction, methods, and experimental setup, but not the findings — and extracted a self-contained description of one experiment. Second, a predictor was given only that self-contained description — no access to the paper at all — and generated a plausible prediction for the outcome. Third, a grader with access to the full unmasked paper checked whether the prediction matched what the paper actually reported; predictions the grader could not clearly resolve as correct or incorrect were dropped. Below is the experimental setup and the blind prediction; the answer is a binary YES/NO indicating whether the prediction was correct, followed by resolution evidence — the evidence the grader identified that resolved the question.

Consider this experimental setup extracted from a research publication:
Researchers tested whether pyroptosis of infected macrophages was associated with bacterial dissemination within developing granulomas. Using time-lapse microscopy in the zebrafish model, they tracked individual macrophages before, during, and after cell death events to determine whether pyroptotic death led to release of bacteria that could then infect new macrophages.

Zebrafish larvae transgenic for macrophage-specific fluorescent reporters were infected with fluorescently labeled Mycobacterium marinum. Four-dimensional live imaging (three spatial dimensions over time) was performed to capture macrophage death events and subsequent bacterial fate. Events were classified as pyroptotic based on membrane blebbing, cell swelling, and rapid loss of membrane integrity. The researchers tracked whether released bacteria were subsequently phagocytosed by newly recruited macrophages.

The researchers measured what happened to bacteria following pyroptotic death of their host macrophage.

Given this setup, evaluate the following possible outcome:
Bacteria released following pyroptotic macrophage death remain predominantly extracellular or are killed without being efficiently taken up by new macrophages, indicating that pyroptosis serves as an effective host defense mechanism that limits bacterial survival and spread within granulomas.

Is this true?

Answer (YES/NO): NO